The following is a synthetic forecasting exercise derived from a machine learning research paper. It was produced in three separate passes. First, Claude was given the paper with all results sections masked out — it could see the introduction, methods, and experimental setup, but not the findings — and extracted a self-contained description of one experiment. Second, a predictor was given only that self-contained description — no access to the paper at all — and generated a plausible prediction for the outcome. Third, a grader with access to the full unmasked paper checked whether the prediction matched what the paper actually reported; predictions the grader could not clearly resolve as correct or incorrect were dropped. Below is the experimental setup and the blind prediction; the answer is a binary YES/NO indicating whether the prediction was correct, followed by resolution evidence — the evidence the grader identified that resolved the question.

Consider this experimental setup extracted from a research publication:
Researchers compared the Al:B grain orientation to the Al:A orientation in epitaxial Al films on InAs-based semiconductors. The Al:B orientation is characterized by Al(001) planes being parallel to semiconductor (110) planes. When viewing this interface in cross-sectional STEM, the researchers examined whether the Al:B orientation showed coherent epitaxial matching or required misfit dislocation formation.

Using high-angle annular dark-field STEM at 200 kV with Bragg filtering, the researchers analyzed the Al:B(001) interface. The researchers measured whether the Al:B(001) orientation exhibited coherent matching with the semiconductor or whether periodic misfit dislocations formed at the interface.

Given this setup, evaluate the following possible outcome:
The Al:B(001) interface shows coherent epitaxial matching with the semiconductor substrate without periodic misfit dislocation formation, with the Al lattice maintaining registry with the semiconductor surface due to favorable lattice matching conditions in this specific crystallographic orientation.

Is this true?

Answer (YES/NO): NO